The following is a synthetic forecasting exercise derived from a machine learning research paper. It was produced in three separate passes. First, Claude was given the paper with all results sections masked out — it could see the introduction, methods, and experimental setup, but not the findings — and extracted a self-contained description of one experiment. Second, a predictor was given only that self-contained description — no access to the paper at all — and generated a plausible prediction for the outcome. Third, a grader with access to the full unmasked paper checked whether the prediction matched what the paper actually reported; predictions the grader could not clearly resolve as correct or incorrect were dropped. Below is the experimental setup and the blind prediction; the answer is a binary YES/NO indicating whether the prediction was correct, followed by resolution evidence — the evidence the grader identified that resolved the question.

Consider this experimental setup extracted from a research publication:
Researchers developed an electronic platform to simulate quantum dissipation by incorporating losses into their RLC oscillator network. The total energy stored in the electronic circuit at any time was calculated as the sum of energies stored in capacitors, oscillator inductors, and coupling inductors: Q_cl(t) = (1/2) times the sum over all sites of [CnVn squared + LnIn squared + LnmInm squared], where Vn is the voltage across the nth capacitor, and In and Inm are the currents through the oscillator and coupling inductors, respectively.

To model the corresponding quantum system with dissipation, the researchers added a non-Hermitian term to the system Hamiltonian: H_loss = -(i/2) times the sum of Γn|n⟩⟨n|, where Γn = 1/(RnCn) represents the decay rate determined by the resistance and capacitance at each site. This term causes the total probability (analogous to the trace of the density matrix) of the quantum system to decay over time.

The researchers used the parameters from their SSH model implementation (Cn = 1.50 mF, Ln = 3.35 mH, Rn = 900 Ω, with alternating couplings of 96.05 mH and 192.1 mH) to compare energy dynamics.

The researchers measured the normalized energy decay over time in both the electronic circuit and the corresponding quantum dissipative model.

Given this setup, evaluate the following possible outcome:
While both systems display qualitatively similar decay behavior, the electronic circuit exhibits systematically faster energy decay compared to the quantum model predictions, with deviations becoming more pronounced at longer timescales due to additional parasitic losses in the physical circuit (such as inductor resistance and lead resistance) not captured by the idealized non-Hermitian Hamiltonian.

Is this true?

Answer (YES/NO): NO